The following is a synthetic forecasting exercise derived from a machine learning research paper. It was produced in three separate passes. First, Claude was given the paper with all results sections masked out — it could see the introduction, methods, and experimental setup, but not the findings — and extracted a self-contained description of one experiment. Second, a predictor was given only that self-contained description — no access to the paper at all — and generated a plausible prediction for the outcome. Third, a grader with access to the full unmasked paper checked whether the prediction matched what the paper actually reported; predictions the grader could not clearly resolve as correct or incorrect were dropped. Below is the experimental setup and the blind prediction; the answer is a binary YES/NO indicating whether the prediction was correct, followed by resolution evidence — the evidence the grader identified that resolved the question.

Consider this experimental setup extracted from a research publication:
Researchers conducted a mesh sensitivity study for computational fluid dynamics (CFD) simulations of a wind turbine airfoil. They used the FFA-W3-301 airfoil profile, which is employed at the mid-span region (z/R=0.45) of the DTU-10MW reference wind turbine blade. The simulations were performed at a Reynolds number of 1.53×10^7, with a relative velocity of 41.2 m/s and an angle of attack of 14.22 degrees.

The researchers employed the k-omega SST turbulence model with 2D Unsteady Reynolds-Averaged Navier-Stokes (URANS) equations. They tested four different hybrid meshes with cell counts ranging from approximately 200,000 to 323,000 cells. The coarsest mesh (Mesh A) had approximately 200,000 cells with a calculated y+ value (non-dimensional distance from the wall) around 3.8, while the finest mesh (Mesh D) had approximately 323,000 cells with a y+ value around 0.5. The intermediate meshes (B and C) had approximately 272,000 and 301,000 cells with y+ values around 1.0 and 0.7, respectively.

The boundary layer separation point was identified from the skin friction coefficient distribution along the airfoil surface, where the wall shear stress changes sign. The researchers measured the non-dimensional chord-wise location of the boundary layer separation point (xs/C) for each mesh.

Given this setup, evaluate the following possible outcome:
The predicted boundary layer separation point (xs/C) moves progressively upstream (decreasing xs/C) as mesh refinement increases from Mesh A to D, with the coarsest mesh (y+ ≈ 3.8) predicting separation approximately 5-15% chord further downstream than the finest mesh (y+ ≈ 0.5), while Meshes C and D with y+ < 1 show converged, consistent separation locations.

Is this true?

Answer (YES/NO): NO